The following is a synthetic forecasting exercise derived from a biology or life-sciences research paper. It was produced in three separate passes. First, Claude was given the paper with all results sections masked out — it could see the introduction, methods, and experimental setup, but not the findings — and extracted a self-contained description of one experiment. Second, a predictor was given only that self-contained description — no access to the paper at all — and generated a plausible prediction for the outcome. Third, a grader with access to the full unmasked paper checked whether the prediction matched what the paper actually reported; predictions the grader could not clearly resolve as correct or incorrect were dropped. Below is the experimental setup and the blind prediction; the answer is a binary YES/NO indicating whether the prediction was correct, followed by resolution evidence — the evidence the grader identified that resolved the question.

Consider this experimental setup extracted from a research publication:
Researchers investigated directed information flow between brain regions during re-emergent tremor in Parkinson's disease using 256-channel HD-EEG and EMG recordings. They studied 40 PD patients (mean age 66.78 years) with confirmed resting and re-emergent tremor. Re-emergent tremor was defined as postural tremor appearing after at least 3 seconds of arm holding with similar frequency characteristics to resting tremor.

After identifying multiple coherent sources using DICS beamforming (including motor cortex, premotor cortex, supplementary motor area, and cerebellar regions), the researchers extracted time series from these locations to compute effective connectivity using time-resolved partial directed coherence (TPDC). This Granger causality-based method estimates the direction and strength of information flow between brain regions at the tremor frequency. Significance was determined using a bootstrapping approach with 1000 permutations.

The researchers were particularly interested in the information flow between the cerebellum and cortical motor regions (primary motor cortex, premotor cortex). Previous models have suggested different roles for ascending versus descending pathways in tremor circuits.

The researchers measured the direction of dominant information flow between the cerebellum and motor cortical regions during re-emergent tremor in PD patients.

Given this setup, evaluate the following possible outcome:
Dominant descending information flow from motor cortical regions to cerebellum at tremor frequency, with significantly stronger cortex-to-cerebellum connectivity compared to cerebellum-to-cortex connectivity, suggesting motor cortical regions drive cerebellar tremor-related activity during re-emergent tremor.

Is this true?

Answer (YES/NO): YES